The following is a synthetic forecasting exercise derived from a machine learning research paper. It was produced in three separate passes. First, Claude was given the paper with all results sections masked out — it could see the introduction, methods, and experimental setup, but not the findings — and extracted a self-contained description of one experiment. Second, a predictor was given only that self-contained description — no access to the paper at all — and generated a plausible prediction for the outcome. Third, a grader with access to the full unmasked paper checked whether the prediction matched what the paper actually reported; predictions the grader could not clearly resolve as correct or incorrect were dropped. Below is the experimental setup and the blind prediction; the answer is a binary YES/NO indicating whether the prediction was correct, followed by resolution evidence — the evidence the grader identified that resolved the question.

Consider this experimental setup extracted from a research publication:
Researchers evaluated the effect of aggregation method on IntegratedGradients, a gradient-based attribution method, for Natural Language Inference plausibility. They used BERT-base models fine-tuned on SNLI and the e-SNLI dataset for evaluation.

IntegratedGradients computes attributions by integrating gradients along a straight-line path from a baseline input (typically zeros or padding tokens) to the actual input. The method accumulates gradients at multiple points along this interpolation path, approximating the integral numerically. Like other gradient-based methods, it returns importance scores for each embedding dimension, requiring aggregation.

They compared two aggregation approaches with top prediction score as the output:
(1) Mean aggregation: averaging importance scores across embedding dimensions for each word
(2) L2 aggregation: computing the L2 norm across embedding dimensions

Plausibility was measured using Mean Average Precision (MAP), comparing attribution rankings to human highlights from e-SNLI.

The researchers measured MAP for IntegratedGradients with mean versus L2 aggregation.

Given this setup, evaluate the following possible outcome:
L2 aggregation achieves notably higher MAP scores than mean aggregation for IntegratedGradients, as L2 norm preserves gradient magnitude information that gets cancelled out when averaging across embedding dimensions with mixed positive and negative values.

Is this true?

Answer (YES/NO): YES